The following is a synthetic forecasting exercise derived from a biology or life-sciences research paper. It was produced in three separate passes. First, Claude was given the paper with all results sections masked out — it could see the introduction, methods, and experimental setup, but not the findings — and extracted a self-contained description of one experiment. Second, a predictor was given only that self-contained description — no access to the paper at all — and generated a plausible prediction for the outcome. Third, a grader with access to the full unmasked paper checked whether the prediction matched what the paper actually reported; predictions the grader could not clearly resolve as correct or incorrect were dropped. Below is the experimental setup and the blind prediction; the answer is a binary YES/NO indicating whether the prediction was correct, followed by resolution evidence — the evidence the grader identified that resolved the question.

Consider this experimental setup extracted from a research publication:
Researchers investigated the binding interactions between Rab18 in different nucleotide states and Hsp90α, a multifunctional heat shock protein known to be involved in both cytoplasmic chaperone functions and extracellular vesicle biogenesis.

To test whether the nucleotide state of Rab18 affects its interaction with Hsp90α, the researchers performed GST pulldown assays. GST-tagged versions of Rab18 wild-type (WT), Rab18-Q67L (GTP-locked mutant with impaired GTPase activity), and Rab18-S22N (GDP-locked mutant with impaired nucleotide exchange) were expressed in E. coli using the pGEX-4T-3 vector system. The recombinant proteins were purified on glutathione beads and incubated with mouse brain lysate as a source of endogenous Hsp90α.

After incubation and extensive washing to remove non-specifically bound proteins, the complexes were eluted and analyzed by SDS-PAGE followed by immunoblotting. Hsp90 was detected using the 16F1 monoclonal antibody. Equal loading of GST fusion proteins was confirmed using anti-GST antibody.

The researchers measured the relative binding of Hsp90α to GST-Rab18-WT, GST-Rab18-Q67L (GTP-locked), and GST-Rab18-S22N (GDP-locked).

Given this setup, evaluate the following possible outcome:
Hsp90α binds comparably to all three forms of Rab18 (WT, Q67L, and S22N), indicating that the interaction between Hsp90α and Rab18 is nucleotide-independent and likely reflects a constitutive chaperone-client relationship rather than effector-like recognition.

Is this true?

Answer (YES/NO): NO